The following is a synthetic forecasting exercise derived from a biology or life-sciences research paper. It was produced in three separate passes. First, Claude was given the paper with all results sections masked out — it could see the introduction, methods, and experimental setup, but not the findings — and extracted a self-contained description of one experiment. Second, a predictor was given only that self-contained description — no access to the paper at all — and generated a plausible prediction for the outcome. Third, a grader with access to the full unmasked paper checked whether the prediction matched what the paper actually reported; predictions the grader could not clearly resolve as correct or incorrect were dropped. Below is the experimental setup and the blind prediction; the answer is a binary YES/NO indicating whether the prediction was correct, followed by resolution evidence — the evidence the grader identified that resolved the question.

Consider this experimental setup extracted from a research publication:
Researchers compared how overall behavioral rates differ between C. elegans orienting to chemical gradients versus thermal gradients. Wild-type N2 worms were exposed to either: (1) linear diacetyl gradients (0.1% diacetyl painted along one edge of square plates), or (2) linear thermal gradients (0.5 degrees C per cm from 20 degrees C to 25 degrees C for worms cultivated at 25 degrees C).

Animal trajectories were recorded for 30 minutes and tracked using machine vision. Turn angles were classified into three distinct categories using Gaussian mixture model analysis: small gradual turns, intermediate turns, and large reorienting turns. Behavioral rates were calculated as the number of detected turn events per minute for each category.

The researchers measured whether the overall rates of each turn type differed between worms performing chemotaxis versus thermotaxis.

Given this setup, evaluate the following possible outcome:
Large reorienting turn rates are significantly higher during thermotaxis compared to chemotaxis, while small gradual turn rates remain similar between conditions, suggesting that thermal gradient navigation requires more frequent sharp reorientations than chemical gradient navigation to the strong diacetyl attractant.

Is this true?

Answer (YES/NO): NO